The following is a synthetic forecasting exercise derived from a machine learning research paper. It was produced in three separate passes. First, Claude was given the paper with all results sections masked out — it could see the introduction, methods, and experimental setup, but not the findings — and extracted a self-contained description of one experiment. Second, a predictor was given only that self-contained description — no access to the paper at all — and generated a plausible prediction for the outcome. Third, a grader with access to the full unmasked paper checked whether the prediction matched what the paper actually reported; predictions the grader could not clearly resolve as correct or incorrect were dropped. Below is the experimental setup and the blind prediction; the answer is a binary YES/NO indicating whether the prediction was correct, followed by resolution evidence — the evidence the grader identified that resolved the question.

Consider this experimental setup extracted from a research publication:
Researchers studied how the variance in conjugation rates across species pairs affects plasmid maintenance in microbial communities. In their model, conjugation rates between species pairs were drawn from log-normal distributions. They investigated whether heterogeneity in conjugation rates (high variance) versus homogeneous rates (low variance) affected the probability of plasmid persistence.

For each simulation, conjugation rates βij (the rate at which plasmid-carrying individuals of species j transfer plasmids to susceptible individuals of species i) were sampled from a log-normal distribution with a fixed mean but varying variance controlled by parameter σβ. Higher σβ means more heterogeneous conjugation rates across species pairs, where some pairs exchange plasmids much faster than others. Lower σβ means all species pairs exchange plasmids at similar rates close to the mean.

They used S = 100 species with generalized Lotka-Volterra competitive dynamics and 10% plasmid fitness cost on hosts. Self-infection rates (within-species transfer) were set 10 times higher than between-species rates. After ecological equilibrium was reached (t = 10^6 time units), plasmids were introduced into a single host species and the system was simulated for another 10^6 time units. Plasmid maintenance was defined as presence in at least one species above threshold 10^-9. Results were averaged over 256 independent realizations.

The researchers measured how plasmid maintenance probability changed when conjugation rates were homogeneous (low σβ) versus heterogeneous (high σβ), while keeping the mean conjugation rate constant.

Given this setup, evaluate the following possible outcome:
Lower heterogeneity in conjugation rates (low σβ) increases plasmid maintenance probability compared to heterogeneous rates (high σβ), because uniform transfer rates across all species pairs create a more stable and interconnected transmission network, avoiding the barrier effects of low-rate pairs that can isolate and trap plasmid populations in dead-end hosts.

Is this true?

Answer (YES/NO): NO